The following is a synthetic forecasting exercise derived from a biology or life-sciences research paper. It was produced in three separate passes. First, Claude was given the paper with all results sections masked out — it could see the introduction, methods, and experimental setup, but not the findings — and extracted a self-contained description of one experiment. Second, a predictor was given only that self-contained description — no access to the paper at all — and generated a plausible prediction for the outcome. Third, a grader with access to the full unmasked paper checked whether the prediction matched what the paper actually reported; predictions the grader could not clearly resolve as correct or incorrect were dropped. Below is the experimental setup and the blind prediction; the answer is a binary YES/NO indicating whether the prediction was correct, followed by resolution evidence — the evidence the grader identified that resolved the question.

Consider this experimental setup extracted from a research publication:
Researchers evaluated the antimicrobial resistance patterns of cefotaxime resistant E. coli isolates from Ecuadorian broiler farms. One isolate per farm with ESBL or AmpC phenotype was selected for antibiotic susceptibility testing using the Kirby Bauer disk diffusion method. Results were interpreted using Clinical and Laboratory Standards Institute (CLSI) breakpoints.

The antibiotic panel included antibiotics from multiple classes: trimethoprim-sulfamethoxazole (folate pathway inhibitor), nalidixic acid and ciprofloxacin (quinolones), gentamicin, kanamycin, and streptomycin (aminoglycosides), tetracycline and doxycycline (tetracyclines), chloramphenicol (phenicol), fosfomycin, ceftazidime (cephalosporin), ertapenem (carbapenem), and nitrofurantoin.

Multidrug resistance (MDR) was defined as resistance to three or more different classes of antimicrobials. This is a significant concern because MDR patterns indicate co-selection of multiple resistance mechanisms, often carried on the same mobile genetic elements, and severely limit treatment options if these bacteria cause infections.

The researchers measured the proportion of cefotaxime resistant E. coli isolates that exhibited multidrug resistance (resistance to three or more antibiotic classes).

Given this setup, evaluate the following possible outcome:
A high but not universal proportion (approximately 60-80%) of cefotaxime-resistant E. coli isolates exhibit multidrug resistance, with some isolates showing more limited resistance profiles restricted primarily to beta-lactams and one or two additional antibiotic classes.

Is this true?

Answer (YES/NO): NO